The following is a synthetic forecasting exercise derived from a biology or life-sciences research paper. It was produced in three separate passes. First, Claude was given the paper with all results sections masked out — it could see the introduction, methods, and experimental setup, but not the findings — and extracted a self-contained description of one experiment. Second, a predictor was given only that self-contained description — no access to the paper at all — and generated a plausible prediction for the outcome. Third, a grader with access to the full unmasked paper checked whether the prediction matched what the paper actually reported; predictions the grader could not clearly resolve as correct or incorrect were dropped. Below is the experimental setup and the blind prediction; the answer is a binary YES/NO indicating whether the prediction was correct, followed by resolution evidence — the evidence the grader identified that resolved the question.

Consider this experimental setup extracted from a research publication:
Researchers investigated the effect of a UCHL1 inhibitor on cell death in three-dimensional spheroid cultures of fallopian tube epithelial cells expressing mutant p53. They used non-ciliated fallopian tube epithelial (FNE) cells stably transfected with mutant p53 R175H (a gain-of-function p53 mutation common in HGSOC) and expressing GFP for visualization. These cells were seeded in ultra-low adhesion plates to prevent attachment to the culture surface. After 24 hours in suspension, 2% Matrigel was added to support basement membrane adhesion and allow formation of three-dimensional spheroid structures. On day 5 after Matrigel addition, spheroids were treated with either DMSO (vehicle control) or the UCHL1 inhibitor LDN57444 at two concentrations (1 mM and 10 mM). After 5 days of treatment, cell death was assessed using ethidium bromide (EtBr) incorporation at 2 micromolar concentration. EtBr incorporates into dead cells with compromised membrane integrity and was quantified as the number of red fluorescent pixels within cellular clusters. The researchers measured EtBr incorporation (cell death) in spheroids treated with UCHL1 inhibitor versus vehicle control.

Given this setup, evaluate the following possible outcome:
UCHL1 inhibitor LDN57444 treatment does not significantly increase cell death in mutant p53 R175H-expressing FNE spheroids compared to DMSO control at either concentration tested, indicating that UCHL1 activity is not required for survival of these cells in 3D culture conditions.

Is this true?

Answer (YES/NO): NO